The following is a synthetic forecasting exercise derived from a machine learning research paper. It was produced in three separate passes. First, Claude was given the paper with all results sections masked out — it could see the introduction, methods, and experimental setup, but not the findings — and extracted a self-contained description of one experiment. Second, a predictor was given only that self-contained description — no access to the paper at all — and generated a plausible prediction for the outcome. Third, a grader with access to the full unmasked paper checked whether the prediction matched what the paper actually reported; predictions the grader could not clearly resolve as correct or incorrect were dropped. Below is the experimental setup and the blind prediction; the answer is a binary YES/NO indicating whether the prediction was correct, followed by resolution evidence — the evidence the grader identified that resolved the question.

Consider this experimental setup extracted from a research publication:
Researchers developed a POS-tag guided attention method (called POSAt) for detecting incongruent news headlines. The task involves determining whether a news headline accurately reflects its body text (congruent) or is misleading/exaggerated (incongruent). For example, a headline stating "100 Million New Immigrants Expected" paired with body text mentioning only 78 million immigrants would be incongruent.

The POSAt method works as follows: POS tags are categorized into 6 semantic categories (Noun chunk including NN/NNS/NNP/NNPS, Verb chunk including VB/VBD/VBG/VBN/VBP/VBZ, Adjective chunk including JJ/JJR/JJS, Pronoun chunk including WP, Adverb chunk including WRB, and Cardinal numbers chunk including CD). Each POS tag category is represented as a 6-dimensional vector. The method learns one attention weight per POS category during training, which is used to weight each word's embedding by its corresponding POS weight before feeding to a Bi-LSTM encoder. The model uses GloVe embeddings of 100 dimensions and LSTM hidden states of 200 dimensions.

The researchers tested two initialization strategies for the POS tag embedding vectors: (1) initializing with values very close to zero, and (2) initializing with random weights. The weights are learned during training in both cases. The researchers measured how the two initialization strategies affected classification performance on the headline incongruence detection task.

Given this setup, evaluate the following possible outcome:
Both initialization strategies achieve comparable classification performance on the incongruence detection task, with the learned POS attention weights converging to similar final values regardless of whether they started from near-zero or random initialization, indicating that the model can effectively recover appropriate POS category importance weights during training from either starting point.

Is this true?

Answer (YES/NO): NO